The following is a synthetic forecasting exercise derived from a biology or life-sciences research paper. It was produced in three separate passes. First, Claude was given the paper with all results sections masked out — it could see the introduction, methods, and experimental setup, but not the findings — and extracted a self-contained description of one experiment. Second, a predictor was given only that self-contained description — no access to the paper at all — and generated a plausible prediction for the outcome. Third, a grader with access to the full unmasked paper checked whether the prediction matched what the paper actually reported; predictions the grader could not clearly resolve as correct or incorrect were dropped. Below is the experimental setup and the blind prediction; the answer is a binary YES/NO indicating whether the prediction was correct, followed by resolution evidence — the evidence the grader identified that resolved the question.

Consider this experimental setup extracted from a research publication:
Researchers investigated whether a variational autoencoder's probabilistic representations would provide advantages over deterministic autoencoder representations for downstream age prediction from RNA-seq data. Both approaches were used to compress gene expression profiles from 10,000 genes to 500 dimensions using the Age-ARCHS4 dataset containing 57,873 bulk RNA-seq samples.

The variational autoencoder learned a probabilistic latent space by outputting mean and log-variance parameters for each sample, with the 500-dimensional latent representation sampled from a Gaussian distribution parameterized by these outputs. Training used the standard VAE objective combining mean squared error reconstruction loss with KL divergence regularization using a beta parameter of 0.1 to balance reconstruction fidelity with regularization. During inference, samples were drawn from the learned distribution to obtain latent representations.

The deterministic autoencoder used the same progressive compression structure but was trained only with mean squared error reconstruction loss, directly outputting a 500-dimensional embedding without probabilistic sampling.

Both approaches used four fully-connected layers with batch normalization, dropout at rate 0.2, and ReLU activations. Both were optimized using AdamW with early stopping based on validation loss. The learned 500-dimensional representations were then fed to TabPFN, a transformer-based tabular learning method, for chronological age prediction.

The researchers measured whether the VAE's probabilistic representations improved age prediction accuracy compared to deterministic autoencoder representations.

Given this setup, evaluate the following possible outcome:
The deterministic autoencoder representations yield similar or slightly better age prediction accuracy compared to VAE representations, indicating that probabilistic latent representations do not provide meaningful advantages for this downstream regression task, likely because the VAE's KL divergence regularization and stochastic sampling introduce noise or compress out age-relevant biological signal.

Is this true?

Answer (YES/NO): YES